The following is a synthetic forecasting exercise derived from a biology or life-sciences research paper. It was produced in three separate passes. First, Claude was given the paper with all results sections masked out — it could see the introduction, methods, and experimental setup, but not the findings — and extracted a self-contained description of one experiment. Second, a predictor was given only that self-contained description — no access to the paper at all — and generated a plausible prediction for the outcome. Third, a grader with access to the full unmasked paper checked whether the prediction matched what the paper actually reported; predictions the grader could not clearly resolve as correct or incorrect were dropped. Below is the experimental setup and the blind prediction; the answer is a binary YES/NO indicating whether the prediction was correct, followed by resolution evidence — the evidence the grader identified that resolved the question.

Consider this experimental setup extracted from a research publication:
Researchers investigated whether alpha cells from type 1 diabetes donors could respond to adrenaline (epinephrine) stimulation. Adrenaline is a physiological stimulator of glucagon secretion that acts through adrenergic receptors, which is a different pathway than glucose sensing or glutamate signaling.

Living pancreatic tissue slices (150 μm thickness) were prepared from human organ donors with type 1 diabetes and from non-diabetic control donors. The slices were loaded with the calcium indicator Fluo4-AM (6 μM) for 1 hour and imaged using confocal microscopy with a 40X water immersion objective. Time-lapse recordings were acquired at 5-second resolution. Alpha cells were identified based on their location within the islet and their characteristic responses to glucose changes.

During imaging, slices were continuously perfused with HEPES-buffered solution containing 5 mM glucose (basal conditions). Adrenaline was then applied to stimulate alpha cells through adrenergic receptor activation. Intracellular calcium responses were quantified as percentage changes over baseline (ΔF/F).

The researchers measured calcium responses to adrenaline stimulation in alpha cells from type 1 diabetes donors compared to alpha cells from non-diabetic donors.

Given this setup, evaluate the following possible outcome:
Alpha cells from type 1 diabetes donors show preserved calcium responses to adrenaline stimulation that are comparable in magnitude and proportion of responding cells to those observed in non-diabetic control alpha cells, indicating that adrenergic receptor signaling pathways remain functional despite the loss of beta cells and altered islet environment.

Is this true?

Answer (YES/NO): NO